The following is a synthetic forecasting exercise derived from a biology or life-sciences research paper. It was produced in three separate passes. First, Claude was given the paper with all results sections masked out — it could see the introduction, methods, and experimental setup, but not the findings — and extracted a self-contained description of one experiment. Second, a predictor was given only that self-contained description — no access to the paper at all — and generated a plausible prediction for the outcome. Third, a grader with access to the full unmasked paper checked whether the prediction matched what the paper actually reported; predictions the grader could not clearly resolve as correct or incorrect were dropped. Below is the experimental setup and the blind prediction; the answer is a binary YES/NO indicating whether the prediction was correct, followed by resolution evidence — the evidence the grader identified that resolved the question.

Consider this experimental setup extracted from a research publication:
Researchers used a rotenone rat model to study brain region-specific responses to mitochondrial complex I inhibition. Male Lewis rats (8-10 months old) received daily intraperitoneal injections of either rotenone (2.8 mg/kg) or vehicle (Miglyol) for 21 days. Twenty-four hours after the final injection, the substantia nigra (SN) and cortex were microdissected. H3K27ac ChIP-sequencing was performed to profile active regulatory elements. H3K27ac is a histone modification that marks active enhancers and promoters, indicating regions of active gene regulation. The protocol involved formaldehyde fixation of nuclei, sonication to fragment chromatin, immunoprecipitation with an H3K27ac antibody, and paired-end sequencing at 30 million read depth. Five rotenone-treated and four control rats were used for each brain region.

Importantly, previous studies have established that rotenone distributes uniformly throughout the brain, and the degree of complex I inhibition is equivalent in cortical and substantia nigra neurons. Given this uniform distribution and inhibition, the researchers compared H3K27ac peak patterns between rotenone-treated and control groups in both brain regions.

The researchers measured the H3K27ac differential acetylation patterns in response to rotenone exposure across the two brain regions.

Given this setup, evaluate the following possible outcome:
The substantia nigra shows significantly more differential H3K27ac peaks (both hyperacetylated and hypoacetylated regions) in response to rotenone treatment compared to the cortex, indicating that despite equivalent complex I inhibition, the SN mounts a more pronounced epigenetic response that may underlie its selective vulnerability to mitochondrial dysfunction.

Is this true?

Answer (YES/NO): NO